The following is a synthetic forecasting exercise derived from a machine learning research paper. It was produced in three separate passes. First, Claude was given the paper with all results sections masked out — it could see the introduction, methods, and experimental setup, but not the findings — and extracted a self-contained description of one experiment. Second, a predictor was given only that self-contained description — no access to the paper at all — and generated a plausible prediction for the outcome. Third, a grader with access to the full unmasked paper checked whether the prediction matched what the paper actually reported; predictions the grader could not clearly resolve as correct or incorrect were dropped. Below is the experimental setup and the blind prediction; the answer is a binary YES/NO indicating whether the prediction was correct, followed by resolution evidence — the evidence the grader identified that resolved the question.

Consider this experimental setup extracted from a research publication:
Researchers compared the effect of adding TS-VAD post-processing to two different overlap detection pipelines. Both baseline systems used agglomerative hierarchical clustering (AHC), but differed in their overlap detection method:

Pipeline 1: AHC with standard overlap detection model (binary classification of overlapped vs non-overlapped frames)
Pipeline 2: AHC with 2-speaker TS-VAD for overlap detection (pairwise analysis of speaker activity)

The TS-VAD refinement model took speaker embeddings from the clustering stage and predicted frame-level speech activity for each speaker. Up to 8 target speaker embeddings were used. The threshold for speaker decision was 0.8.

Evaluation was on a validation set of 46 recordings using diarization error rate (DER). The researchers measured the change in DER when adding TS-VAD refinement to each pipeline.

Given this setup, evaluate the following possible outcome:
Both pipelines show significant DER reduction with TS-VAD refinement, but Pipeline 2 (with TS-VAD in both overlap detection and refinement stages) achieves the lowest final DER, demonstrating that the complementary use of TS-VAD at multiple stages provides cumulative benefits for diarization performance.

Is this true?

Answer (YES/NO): NO